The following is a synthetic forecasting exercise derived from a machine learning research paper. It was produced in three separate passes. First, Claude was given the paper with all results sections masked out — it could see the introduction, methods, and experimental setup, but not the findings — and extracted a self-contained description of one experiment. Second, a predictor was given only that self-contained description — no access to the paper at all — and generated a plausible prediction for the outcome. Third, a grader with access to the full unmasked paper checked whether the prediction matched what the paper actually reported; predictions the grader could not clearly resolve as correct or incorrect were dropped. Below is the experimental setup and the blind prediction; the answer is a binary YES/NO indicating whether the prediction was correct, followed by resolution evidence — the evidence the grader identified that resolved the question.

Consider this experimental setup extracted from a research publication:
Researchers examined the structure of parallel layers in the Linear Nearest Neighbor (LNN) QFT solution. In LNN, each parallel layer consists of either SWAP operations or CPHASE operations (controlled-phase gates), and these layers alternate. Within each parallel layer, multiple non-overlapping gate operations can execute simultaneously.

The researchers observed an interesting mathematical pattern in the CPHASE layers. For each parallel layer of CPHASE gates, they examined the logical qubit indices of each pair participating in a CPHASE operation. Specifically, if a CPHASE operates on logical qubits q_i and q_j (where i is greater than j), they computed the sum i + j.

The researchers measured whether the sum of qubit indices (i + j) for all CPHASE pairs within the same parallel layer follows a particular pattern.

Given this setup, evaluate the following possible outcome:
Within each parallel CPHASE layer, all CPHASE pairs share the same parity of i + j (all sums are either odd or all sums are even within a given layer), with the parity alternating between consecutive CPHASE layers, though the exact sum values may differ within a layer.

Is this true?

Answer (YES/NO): NO